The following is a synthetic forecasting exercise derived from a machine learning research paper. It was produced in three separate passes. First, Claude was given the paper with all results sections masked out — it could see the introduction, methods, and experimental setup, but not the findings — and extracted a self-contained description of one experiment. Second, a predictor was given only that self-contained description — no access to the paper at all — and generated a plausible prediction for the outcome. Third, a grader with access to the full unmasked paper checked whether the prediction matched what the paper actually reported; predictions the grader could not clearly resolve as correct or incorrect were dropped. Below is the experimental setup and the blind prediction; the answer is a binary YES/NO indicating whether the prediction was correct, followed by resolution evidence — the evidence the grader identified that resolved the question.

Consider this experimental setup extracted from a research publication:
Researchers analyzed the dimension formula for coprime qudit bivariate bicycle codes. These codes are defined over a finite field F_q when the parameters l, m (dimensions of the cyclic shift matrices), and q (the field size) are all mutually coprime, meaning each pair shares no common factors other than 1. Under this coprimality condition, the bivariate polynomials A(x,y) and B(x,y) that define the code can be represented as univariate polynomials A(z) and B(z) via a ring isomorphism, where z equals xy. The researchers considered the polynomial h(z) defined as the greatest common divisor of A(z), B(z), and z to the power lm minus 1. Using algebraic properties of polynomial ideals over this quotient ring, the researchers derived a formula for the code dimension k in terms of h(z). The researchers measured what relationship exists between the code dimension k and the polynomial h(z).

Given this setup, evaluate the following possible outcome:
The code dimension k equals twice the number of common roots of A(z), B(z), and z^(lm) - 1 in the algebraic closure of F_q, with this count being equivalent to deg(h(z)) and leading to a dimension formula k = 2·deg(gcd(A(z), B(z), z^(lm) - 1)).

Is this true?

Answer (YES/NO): NO